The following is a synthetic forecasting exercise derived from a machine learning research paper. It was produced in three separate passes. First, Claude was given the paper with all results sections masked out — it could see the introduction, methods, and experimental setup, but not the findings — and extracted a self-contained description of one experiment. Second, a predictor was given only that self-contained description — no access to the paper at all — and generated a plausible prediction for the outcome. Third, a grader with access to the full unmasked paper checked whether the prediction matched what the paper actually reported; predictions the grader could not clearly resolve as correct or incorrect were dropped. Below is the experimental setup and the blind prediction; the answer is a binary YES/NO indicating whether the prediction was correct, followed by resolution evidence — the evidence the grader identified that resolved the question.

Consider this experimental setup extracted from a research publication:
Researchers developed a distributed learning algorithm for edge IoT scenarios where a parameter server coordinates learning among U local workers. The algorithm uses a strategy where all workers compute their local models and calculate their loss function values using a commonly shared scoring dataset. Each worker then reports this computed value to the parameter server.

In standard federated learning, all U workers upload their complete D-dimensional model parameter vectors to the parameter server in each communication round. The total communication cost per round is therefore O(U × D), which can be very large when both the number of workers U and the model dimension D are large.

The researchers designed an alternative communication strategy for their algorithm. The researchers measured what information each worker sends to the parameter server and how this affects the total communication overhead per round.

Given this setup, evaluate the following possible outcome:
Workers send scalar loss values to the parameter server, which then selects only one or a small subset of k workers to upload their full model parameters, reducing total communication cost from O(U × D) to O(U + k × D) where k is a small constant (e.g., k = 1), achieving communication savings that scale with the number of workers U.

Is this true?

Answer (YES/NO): YES